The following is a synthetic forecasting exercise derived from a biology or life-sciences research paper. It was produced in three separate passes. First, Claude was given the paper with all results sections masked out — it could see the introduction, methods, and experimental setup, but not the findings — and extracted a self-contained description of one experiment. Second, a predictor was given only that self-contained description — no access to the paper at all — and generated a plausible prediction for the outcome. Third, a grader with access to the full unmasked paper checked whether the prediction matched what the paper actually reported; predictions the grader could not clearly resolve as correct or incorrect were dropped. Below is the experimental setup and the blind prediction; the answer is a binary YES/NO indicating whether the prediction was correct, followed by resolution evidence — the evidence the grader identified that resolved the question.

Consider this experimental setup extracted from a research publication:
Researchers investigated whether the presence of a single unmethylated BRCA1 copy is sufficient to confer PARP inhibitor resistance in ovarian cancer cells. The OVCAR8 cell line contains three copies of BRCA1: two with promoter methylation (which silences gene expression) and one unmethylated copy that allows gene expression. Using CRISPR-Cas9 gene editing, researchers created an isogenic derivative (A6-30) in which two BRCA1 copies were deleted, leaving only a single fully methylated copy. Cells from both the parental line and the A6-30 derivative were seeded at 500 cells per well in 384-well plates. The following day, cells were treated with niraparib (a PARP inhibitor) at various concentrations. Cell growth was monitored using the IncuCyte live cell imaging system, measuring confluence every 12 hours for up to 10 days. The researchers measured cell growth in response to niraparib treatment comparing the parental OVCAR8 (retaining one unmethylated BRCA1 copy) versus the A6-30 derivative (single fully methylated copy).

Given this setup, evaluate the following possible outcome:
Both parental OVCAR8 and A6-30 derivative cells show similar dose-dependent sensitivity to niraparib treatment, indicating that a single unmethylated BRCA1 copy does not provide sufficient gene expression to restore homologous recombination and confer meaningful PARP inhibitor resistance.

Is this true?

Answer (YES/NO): NO